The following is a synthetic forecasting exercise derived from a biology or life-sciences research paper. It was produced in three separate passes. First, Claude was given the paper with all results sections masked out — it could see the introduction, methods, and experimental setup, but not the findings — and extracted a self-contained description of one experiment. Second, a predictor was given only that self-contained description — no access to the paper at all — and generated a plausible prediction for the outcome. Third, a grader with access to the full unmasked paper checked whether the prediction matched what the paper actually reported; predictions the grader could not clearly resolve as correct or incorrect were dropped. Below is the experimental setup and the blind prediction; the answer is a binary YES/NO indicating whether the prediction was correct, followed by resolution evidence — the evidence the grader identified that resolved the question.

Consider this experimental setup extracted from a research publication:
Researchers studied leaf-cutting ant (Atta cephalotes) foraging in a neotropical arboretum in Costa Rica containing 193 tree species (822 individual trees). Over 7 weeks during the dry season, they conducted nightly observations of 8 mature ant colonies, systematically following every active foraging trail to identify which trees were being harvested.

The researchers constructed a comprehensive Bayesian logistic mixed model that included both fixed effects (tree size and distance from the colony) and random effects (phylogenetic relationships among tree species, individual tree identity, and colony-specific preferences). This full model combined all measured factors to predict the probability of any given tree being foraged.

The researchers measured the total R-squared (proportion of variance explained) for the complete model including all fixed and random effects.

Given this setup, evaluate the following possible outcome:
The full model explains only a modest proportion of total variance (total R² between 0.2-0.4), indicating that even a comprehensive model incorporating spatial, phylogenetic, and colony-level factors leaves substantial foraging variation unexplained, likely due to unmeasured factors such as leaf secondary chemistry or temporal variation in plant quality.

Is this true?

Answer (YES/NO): NO